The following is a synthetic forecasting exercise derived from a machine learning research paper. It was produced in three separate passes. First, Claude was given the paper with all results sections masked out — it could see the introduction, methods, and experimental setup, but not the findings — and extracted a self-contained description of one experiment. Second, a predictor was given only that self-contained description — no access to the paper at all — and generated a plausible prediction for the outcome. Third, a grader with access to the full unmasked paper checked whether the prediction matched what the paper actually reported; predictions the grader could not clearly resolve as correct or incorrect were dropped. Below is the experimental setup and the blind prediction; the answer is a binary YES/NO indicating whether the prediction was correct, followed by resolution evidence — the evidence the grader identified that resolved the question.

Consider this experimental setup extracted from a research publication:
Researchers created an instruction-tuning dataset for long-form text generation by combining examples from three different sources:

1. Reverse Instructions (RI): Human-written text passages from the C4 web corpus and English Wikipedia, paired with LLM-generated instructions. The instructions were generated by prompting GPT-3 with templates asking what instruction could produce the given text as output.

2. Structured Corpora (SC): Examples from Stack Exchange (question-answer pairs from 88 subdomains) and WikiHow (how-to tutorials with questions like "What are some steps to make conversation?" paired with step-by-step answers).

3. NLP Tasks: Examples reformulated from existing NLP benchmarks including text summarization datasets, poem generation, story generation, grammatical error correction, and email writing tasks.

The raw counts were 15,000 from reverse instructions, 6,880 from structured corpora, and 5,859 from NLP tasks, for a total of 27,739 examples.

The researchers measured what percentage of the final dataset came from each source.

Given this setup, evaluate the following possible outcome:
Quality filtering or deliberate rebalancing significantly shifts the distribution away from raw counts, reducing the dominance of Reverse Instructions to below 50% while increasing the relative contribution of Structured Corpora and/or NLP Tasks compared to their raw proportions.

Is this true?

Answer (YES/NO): NO